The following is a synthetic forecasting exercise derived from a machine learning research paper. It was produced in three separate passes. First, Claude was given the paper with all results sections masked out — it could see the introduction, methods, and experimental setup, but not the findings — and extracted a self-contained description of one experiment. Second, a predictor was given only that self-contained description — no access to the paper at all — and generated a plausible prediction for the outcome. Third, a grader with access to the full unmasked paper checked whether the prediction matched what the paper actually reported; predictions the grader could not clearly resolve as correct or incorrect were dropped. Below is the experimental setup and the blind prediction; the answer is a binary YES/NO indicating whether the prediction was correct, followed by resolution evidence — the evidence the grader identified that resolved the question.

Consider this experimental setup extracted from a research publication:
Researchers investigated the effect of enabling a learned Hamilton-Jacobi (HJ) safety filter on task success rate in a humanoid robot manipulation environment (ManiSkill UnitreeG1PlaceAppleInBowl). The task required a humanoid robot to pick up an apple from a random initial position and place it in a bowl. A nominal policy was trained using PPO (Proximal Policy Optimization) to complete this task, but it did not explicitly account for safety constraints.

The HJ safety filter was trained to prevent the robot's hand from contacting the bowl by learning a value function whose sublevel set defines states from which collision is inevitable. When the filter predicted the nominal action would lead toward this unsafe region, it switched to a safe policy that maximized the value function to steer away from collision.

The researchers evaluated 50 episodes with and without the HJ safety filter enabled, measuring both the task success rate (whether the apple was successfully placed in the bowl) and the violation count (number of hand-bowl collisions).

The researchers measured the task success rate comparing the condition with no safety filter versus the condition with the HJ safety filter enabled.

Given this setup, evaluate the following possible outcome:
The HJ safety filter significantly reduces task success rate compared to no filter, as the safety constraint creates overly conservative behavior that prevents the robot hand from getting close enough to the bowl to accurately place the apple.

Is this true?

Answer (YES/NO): NO